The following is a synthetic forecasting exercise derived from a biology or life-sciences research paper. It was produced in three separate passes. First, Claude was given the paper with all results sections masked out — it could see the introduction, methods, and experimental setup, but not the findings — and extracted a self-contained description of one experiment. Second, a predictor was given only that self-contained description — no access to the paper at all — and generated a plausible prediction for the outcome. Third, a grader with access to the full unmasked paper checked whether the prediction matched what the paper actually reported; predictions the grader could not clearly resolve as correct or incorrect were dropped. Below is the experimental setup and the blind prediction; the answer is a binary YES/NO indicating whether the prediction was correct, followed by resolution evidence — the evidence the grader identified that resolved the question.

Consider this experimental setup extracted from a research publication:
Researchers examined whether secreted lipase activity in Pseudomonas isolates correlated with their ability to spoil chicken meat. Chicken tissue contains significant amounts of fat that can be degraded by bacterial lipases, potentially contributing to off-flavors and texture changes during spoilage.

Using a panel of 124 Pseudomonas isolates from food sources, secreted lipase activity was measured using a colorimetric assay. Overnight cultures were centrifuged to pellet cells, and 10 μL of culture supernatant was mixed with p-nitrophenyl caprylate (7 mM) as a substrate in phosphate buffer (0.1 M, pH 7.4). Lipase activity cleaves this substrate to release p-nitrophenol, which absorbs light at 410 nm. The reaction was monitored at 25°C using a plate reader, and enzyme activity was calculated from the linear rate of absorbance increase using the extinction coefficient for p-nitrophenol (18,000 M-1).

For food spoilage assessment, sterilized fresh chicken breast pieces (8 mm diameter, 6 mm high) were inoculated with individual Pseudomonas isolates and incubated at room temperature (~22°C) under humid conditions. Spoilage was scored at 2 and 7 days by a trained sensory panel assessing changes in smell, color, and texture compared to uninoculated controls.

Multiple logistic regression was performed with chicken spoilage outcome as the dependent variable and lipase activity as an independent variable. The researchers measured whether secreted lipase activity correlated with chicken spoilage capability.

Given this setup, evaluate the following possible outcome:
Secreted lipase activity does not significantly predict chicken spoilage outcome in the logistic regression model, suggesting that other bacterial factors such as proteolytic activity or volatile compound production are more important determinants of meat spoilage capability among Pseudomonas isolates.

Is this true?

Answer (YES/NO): YES